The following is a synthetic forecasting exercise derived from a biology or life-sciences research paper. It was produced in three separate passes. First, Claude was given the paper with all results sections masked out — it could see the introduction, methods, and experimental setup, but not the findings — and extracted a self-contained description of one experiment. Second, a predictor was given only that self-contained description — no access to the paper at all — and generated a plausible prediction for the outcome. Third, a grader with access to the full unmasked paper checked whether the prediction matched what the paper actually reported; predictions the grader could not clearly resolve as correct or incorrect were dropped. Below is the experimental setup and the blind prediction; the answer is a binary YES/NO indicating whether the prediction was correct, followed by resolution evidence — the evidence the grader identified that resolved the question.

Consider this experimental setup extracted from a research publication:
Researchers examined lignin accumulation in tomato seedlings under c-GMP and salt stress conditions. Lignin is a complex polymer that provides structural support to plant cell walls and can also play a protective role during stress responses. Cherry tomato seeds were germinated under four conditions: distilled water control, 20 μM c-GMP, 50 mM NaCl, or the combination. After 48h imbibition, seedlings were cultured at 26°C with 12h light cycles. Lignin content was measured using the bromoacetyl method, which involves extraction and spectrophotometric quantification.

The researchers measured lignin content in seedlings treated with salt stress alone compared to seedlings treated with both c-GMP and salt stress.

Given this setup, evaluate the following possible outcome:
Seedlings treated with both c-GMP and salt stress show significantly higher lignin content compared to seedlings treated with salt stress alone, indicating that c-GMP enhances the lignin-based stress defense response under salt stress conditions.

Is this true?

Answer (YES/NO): YES